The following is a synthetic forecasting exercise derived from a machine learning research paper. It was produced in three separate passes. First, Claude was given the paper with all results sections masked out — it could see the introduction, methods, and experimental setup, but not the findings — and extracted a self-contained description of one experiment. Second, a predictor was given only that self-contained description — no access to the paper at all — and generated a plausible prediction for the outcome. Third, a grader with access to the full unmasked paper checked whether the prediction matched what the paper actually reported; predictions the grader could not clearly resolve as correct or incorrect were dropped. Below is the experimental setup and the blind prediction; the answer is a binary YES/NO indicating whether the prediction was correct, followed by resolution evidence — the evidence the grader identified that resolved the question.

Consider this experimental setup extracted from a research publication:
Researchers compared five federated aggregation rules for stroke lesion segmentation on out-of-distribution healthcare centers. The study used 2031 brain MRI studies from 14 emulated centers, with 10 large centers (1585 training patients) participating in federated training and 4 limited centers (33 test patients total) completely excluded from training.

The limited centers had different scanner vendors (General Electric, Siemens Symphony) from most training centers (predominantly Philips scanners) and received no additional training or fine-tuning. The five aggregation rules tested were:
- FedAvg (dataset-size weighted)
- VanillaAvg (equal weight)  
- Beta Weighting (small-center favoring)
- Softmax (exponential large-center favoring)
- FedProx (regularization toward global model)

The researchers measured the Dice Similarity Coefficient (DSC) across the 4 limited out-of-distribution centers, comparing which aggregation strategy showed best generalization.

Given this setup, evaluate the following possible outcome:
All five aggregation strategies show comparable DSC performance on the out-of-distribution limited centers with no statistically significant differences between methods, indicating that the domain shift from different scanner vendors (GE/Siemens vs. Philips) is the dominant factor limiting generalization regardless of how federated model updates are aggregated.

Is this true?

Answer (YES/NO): NO